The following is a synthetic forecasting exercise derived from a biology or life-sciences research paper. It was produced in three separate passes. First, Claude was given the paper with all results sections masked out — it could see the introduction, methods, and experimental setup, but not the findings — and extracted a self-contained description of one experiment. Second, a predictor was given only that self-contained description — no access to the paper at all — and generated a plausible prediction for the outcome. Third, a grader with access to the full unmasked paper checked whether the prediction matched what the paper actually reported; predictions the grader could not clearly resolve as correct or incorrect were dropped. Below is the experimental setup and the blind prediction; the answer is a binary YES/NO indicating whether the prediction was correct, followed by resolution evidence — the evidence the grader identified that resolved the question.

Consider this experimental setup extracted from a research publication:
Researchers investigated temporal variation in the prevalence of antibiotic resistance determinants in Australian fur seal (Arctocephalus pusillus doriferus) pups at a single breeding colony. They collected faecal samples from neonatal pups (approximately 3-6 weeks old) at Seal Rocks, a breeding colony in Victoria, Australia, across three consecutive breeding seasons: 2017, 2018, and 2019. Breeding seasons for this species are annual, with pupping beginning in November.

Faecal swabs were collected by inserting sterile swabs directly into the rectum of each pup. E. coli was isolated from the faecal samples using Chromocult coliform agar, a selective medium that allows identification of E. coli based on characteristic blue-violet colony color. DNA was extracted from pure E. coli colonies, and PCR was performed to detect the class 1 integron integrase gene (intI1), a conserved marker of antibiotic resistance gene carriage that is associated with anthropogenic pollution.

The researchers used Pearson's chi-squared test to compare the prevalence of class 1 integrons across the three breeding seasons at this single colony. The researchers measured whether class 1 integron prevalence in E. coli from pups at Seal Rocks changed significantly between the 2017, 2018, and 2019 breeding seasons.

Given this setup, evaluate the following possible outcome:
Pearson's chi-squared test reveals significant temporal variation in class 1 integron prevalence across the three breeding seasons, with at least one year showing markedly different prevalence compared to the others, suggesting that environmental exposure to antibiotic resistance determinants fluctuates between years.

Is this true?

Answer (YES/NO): YES